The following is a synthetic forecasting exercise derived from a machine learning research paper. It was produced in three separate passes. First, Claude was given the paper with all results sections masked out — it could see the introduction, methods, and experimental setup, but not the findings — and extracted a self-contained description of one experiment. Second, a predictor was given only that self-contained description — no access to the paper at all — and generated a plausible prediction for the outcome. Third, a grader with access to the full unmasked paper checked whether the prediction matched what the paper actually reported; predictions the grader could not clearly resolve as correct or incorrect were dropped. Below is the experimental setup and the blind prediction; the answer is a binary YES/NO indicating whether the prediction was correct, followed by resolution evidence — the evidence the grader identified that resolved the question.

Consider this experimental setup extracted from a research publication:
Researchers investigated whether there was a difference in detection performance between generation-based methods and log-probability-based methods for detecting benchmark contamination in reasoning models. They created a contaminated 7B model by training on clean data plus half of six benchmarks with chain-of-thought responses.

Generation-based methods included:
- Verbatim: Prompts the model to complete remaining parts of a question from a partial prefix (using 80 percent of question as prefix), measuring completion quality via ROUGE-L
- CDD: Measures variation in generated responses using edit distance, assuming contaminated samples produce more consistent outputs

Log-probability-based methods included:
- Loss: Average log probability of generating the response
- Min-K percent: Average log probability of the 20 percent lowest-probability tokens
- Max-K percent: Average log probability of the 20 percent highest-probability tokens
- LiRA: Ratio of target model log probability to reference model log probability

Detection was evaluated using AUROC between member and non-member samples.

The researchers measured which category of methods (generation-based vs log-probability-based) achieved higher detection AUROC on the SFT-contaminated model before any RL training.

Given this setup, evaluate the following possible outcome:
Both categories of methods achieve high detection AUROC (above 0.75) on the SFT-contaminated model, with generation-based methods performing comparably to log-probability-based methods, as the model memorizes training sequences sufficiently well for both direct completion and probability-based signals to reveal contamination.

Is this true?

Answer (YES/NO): NO